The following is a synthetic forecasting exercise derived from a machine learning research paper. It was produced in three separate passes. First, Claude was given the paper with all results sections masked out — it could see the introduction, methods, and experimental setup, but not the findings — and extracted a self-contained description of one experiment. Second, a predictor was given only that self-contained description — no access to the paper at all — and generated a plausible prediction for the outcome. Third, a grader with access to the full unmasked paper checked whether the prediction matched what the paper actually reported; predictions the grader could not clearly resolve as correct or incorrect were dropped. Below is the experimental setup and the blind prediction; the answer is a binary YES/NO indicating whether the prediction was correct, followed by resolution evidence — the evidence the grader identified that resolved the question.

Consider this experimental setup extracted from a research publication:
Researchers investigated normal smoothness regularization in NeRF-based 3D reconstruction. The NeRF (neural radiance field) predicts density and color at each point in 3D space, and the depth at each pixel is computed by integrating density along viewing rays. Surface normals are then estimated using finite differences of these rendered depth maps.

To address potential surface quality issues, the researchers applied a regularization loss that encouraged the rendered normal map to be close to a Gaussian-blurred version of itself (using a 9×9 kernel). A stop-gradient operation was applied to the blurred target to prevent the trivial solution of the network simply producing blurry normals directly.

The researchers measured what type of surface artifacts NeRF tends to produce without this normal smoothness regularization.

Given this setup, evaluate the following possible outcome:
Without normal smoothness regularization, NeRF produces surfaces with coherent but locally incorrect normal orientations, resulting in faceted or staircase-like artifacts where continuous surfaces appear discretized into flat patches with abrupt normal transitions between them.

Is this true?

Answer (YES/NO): NO